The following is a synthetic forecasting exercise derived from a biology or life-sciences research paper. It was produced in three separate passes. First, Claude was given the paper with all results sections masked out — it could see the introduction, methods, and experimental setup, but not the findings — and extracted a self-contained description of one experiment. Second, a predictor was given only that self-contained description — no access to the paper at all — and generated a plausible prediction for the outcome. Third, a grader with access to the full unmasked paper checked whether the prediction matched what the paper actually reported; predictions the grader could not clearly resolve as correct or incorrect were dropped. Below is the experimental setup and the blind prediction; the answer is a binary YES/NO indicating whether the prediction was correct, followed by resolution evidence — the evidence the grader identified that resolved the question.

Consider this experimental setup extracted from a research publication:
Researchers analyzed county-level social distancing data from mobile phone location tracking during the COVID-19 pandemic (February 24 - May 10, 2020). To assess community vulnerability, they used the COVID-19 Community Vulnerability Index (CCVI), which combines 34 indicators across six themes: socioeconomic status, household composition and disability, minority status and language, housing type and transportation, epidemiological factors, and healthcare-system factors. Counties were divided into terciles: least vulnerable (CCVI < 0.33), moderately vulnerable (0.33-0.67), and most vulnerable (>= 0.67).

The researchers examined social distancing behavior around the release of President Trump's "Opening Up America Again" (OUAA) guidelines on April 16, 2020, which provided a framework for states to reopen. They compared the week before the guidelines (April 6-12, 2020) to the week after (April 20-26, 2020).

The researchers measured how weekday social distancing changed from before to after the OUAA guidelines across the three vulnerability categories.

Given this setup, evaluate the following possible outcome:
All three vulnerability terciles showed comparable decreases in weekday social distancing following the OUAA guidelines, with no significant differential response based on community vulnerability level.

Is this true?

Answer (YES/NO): NO